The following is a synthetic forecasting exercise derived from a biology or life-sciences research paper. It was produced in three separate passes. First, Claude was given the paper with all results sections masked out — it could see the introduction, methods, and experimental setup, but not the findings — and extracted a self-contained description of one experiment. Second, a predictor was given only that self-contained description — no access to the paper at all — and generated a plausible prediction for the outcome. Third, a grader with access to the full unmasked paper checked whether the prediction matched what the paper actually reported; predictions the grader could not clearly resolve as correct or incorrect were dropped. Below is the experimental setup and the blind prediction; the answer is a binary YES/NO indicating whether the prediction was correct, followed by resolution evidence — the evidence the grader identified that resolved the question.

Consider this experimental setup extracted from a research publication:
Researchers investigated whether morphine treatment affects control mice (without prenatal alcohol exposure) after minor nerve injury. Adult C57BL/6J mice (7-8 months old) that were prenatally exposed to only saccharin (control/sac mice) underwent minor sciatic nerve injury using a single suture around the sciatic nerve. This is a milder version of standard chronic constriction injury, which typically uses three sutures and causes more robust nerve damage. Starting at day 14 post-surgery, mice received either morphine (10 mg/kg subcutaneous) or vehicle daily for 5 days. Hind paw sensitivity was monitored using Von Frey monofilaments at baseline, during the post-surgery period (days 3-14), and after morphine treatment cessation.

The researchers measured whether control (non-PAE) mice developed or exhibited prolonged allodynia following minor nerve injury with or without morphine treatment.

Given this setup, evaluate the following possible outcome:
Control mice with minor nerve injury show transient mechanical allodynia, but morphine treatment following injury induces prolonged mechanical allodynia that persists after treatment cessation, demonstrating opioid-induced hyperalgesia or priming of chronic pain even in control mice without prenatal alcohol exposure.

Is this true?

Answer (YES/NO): NO